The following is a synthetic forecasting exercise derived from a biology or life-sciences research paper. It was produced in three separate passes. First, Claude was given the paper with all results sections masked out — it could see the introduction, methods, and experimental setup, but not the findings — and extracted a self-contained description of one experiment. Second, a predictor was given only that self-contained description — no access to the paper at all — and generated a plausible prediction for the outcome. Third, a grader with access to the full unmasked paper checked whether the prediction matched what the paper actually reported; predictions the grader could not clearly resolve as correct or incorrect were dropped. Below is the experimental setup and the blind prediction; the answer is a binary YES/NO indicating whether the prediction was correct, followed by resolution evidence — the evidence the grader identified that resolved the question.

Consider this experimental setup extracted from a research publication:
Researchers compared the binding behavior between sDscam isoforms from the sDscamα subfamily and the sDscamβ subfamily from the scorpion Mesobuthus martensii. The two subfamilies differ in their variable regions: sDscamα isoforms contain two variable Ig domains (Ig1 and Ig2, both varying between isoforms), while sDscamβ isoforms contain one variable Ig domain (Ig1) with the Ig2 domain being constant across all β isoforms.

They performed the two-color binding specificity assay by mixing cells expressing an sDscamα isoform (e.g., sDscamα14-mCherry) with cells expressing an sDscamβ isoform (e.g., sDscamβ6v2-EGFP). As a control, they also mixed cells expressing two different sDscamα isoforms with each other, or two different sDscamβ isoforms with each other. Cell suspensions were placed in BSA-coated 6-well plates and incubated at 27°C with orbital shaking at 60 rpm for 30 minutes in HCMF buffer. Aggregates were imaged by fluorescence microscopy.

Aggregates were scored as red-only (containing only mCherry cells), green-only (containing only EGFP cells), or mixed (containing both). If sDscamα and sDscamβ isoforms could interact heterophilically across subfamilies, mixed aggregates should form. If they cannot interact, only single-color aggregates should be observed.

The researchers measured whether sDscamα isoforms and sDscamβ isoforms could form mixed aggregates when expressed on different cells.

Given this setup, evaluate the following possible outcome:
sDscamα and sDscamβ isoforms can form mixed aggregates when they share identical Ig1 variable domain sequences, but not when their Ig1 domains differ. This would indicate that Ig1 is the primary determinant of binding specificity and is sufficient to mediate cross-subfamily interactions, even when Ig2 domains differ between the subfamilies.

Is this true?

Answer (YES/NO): YES